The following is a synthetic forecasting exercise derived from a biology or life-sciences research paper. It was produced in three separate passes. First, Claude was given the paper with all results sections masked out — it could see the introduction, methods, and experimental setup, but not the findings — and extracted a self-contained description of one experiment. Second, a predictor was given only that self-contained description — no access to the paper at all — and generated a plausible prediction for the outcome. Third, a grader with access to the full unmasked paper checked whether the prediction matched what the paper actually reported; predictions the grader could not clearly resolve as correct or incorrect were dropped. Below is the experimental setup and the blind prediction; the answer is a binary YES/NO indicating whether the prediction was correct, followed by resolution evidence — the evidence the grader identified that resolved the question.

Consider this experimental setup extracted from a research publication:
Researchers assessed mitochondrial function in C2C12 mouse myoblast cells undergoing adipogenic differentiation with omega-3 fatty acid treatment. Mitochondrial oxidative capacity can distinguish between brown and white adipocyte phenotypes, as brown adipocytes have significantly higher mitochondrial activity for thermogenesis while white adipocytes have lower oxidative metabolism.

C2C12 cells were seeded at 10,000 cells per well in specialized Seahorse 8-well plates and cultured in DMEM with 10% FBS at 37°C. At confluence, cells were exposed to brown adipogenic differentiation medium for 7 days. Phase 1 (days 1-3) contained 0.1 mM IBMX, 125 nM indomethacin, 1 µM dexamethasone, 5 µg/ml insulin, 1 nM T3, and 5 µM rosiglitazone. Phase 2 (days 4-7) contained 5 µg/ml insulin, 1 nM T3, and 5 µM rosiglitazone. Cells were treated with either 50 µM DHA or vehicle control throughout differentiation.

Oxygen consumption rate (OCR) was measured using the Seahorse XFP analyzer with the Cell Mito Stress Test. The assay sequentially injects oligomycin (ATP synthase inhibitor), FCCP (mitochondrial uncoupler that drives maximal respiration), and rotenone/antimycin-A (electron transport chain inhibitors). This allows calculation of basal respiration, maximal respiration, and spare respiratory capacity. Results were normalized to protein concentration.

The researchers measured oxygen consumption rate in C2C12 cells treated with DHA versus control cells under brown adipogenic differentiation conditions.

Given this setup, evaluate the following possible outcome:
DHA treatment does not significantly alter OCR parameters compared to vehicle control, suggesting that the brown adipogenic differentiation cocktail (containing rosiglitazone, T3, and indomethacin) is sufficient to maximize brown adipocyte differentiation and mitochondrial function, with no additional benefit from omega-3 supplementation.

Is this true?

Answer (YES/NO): NO